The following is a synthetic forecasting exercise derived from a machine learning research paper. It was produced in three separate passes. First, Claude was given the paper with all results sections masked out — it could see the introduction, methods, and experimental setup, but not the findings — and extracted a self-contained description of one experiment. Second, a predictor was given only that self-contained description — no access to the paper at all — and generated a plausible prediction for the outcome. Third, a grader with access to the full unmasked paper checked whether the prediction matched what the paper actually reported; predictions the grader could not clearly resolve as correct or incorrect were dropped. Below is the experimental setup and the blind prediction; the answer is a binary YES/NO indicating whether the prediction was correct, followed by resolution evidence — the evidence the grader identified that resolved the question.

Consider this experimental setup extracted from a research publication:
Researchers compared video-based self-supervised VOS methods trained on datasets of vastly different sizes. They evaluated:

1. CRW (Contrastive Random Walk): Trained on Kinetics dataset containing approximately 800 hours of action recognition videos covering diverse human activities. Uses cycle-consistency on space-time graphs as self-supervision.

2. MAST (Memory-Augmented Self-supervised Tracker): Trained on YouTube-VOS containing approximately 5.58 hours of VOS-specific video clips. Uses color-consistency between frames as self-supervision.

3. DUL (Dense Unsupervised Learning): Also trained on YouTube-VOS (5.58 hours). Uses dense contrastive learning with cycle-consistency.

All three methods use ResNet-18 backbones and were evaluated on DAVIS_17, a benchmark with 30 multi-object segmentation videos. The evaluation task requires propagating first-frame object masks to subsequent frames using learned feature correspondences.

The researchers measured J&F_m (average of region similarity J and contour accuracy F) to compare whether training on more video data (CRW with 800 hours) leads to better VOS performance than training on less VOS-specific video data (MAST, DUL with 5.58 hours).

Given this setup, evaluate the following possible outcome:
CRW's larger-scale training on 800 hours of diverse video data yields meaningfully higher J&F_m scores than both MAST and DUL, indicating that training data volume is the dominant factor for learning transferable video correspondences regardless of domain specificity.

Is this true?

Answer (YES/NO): NO